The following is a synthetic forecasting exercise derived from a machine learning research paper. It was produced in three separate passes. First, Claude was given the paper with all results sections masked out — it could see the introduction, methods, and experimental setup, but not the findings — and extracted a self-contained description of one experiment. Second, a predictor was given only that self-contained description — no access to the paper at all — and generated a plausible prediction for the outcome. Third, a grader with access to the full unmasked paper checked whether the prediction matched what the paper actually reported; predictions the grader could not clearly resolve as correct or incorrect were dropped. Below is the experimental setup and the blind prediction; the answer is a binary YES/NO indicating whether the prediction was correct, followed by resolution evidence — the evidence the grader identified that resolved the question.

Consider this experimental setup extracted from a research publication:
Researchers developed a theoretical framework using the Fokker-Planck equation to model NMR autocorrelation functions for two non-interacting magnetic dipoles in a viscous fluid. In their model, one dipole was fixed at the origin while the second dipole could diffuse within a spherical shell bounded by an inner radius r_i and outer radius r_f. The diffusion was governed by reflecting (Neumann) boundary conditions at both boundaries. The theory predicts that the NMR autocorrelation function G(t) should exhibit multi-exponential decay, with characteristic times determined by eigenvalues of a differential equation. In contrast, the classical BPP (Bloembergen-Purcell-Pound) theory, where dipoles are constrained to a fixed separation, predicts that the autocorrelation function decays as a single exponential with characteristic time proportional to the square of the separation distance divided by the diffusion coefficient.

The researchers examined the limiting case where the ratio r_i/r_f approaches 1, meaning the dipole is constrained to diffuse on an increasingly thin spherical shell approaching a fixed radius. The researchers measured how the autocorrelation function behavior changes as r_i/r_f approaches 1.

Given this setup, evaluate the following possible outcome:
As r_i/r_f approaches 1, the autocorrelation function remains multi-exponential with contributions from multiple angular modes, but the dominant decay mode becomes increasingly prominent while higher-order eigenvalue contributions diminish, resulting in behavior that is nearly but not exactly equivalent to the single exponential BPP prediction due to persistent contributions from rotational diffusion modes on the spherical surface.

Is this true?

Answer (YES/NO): NO